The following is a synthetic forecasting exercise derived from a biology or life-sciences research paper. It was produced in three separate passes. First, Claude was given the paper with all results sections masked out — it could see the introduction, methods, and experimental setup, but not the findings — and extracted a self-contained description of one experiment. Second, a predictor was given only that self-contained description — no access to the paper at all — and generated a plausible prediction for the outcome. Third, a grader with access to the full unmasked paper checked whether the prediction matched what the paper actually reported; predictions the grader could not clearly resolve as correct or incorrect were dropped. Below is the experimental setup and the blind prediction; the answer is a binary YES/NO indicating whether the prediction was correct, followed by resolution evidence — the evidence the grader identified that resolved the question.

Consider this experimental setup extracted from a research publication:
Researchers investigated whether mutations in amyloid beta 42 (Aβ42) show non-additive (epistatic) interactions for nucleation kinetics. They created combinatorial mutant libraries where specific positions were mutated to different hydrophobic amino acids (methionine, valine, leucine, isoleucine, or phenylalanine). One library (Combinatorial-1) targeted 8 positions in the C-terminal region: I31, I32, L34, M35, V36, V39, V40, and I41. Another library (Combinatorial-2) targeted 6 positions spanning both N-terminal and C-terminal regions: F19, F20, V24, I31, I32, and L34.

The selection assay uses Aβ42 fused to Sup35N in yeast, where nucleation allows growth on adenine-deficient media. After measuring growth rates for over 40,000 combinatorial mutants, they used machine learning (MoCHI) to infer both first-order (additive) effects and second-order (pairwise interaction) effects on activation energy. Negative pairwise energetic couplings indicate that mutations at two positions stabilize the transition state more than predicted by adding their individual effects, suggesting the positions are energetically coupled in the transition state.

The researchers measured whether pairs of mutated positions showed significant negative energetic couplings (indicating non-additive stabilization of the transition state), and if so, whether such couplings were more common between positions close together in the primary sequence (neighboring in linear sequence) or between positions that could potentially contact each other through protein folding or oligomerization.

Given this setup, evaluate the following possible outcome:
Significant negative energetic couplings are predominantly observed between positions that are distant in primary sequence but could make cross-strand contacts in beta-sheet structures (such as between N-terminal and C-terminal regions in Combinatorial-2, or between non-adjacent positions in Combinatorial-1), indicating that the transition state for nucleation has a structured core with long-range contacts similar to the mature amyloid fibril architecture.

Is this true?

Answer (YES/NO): NO